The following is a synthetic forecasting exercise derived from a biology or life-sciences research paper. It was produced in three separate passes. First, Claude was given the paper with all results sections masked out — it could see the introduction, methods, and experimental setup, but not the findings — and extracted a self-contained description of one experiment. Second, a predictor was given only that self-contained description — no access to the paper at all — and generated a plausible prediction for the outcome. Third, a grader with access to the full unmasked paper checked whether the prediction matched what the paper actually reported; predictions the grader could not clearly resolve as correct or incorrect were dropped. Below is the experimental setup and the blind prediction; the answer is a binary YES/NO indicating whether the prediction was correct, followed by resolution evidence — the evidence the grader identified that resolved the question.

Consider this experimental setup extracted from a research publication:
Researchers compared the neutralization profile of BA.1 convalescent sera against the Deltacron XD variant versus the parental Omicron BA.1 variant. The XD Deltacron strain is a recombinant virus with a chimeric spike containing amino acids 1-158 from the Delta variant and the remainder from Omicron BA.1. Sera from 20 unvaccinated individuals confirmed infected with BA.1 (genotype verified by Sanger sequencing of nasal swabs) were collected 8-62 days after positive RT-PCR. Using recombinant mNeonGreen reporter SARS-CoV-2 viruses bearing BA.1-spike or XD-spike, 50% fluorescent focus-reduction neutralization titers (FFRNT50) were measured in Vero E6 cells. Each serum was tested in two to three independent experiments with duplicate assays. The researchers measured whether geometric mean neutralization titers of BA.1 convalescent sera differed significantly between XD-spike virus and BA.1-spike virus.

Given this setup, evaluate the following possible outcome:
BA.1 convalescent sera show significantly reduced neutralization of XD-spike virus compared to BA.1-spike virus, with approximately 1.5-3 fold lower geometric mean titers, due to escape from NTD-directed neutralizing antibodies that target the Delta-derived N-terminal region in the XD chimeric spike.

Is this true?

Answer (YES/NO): YES